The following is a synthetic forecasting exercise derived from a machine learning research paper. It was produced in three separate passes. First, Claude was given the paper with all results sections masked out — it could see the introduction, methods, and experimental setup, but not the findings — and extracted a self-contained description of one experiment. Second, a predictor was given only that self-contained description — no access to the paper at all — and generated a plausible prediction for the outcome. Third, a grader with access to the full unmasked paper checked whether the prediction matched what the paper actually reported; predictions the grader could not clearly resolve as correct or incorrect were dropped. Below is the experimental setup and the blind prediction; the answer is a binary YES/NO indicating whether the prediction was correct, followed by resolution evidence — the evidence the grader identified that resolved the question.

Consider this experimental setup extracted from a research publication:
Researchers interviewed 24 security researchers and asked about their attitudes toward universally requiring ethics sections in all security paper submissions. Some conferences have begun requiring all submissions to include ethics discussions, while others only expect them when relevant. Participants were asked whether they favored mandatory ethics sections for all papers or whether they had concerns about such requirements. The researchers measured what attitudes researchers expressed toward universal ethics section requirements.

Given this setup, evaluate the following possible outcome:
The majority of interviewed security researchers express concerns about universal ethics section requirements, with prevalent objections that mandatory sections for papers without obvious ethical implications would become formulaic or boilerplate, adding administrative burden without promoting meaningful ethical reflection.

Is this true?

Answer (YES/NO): NO